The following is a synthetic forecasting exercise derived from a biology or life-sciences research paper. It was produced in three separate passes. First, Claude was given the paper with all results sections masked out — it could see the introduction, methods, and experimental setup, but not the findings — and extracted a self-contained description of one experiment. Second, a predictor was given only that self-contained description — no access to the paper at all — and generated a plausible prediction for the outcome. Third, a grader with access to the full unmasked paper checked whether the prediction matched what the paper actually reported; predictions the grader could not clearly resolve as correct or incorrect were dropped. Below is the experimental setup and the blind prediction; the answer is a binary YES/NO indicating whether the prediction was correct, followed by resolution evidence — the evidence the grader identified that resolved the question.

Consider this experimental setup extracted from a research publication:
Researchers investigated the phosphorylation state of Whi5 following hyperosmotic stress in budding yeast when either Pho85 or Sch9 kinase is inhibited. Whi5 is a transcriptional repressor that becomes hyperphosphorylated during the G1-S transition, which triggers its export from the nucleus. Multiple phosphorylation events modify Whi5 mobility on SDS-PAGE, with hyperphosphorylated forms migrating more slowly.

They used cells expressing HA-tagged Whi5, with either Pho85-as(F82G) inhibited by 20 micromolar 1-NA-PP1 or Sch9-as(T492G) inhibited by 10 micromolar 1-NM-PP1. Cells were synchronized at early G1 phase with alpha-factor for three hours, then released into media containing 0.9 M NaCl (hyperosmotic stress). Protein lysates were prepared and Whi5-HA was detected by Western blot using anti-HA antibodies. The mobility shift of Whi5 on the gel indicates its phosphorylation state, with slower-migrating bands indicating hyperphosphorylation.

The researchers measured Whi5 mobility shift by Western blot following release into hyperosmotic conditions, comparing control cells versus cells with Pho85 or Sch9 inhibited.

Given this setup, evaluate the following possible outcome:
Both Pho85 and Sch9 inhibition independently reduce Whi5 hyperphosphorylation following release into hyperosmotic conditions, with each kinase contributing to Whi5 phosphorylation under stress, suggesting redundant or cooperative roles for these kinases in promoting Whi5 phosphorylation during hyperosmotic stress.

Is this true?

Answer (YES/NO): NO